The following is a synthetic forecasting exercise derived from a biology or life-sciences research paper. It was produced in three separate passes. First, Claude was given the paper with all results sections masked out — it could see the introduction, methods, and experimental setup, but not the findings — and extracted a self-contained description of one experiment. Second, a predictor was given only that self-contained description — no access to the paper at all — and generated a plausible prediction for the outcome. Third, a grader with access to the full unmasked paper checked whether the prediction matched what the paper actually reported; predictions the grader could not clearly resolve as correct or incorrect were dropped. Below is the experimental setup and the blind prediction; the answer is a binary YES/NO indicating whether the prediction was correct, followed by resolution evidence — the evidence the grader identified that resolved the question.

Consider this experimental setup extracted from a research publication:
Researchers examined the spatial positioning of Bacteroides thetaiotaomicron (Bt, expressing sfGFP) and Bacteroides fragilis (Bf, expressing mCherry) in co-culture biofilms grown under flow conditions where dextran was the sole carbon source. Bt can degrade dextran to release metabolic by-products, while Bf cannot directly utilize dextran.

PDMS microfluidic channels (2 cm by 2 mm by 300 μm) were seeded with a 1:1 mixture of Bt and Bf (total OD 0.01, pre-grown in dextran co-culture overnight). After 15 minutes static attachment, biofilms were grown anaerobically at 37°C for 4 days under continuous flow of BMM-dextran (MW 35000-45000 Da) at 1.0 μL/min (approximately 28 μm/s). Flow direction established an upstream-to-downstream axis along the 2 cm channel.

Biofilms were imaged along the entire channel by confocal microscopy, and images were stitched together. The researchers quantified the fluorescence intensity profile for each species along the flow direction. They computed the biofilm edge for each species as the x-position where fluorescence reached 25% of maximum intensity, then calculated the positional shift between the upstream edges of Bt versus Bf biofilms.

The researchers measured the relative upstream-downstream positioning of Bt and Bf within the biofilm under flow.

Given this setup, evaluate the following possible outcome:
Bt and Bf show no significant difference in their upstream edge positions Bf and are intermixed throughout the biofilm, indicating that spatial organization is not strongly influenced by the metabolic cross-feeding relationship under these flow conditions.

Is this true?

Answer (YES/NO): NO